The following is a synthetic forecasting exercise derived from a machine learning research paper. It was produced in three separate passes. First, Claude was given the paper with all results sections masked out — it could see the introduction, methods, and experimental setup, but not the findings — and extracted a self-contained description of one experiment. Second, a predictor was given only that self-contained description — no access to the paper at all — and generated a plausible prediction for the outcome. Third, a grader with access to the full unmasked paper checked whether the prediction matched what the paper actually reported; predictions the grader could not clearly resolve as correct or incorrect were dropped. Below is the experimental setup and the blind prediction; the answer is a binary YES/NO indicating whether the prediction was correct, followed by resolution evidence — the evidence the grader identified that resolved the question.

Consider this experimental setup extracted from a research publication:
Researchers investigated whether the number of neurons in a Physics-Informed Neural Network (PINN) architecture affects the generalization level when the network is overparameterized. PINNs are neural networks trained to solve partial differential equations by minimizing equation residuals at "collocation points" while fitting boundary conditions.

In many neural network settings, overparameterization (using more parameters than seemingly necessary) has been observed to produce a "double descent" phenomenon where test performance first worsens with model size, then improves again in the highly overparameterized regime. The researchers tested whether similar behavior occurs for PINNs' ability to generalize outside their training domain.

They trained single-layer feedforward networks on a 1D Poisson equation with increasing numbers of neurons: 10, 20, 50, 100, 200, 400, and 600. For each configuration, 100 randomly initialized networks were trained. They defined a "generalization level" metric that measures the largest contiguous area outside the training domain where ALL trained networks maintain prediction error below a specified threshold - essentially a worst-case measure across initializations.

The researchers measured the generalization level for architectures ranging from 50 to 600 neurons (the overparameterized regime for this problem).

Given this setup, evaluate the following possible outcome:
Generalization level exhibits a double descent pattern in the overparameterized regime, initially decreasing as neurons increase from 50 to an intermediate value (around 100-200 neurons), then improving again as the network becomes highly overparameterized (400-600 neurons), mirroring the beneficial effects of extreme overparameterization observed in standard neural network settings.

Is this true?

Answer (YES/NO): NO